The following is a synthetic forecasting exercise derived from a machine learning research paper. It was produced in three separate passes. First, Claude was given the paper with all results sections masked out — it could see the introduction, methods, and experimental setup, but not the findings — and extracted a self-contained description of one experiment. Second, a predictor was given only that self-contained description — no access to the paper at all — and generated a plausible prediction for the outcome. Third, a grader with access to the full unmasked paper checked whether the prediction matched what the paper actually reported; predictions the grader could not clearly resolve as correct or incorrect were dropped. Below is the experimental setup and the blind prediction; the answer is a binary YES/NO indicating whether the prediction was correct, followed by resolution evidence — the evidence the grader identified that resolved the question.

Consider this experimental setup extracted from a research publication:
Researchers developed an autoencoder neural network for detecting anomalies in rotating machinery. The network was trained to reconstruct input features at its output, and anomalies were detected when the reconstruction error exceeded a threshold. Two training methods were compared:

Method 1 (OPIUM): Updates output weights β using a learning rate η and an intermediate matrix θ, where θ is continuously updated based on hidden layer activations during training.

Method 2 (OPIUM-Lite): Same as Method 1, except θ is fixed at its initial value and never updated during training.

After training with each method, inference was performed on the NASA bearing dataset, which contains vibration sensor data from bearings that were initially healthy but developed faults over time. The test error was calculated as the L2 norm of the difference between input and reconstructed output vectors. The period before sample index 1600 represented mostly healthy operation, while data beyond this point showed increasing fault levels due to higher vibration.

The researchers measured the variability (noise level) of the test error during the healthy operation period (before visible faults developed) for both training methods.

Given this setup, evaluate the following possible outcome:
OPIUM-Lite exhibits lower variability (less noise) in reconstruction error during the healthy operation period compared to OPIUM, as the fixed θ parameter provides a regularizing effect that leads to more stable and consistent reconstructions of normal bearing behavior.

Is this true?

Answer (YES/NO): NO